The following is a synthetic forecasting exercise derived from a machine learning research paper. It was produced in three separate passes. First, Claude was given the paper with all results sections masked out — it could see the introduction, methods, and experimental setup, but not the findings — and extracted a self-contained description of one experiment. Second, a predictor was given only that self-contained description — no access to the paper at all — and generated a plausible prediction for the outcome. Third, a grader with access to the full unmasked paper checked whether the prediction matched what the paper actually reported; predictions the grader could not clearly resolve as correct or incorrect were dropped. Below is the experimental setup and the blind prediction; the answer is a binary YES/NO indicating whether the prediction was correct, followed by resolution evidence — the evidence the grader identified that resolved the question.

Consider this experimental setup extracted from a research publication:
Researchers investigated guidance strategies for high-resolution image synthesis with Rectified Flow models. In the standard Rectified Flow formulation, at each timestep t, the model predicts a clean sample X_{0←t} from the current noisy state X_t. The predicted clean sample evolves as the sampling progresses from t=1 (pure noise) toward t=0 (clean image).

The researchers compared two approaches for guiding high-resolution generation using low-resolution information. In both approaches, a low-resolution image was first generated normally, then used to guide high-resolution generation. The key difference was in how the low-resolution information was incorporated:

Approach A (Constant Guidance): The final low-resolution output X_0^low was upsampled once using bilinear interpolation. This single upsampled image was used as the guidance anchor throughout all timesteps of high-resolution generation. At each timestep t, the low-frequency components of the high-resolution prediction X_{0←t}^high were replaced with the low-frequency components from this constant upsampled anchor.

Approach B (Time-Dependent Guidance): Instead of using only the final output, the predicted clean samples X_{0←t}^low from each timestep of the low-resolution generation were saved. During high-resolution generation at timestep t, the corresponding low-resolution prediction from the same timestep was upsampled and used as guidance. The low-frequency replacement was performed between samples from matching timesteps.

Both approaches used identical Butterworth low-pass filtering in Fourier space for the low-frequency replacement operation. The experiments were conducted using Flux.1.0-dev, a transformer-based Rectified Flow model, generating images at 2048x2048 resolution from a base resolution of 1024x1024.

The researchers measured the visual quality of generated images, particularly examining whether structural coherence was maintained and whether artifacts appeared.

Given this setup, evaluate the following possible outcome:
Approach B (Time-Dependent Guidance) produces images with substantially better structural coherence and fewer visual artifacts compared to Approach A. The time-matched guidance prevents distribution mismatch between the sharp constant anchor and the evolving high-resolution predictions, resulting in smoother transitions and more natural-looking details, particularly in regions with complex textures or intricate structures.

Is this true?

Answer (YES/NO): YES